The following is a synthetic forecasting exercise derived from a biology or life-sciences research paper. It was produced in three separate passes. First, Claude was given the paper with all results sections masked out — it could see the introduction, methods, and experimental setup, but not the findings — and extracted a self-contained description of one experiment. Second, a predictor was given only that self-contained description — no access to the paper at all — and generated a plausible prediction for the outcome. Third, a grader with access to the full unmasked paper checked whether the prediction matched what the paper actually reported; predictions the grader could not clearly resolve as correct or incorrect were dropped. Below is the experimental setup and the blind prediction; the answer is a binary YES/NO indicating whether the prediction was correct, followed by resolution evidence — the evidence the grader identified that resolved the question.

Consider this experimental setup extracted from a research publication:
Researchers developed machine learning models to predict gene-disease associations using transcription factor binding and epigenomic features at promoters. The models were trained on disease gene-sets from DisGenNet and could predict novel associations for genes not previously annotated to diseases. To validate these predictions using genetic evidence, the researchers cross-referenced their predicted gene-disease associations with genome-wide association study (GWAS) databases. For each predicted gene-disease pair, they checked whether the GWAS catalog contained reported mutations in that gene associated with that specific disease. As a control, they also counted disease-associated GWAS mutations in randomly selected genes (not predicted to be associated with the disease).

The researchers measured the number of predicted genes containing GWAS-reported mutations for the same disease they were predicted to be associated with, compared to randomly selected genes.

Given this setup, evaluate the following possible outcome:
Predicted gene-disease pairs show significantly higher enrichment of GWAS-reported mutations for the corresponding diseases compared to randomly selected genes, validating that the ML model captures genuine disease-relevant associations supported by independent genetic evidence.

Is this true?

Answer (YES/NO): YES